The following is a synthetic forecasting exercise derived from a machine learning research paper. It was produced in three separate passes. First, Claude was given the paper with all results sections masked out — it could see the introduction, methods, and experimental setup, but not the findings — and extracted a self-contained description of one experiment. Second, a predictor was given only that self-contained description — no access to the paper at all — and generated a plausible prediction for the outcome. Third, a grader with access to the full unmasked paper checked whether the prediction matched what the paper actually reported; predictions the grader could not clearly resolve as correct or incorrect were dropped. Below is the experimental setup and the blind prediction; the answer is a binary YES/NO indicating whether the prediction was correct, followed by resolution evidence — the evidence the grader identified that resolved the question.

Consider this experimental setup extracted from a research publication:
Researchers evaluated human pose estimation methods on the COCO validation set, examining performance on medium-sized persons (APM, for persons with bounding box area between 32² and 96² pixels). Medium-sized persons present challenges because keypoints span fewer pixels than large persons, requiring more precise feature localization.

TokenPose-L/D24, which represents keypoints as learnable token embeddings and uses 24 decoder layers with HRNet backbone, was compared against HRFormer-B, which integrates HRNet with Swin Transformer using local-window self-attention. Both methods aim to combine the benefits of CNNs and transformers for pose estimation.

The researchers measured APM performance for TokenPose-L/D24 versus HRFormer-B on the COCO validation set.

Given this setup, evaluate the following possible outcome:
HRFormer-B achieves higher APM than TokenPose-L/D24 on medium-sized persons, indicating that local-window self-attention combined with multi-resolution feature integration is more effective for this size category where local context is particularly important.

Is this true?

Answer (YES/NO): NO